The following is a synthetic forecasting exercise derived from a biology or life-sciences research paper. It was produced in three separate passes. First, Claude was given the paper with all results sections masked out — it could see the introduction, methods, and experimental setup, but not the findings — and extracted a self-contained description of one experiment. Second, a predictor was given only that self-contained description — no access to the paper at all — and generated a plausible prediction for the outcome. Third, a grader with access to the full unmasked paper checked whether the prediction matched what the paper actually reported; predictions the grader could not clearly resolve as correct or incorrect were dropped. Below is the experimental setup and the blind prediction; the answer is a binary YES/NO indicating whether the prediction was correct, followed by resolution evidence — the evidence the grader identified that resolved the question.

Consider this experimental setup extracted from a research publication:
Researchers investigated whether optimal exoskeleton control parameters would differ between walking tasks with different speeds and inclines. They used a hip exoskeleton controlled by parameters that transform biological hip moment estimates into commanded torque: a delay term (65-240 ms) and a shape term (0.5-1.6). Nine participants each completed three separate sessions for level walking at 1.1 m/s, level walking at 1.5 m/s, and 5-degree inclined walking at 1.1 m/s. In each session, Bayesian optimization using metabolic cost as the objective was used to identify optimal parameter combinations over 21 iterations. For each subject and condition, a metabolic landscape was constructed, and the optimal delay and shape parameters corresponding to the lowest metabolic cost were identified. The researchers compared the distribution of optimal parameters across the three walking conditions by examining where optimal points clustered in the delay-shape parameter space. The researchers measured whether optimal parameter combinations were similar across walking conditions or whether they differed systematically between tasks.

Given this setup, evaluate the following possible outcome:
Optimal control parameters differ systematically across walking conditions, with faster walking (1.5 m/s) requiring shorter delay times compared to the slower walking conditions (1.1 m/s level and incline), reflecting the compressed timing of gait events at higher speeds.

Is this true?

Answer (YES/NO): NO